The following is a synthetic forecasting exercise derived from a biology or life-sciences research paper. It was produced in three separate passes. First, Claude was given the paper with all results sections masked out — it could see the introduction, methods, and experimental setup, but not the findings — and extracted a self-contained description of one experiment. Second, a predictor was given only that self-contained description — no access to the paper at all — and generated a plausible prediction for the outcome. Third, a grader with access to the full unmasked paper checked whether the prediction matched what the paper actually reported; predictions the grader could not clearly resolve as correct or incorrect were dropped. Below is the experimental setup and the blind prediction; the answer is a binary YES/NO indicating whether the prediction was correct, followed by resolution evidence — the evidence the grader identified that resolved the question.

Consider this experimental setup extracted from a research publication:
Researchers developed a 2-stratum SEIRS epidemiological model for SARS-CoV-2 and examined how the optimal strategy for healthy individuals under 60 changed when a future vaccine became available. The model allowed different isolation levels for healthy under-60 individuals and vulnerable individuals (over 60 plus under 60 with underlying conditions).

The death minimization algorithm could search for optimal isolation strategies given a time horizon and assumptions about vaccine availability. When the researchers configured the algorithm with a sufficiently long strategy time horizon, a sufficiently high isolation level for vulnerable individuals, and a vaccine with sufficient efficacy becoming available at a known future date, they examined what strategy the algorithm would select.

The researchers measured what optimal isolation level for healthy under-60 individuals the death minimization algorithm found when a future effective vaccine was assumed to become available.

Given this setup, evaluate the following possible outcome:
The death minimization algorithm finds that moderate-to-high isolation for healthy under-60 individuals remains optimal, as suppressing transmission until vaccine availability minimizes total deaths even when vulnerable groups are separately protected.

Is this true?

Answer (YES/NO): YES